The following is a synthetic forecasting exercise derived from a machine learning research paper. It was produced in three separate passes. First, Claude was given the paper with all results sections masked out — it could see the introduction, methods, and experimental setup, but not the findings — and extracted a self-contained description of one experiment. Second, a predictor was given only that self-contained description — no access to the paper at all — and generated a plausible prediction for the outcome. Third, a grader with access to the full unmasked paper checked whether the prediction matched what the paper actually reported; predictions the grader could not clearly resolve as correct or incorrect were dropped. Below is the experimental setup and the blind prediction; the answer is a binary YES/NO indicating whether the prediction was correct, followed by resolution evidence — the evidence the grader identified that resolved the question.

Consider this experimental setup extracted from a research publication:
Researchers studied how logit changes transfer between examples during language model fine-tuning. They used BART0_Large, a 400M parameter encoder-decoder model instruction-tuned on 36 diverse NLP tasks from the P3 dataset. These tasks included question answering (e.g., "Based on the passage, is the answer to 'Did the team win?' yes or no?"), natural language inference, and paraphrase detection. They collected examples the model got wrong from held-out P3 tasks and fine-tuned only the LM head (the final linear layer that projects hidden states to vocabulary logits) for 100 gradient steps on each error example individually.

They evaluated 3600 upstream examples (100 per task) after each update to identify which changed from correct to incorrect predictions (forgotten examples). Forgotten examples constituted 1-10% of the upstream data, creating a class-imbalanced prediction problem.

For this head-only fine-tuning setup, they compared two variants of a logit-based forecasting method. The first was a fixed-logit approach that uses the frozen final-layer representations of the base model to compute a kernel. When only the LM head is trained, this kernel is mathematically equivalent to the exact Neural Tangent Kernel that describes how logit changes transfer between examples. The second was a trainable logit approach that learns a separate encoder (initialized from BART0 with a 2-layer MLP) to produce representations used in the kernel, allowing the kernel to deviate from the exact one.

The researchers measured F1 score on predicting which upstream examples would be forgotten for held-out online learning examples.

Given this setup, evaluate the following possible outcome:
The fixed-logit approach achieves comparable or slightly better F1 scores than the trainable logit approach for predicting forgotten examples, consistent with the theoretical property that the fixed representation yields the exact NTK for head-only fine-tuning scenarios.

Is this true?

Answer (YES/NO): YES